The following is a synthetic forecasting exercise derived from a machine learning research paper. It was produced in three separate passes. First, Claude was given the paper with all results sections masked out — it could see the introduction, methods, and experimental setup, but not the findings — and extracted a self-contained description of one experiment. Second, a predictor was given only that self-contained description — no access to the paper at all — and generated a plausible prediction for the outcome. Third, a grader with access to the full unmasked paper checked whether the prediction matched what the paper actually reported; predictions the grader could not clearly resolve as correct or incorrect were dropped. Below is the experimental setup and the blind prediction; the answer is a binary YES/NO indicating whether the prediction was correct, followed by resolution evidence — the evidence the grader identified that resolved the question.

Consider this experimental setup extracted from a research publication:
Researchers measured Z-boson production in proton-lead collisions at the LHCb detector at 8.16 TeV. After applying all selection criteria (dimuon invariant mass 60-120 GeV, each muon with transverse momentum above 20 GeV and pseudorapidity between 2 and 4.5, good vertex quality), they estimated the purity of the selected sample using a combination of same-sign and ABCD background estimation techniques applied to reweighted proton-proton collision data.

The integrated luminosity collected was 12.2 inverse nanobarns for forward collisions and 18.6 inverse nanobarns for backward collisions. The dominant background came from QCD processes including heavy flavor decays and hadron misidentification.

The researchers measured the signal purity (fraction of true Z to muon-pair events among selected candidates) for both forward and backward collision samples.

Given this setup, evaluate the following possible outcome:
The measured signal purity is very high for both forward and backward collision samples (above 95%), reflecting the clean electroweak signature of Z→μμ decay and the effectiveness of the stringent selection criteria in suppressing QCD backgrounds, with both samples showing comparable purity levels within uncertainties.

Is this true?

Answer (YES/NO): YES